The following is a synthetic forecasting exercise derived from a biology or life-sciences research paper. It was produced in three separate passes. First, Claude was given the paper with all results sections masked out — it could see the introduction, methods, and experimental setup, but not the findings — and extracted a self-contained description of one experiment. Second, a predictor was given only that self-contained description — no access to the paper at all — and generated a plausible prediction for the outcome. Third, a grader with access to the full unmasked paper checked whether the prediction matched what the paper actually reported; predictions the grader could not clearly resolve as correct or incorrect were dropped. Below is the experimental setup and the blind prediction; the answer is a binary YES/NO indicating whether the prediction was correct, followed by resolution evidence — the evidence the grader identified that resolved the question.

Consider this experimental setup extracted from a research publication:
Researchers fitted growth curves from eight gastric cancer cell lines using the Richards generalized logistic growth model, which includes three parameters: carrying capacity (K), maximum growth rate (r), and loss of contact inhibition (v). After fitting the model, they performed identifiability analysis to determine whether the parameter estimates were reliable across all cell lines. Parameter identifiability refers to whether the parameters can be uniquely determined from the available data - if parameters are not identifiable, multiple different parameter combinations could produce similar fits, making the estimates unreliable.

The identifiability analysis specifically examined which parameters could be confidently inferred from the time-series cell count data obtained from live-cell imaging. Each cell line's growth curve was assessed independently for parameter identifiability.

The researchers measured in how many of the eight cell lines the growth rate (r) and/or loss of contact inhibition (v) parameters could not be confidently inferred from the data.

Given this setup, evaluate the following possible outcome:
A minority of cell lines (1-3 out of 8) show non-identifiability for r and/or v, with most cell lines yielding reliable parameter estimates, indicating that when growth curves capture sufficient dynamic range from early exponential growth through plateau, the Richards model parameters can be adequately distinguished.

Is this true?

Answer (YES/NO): NO